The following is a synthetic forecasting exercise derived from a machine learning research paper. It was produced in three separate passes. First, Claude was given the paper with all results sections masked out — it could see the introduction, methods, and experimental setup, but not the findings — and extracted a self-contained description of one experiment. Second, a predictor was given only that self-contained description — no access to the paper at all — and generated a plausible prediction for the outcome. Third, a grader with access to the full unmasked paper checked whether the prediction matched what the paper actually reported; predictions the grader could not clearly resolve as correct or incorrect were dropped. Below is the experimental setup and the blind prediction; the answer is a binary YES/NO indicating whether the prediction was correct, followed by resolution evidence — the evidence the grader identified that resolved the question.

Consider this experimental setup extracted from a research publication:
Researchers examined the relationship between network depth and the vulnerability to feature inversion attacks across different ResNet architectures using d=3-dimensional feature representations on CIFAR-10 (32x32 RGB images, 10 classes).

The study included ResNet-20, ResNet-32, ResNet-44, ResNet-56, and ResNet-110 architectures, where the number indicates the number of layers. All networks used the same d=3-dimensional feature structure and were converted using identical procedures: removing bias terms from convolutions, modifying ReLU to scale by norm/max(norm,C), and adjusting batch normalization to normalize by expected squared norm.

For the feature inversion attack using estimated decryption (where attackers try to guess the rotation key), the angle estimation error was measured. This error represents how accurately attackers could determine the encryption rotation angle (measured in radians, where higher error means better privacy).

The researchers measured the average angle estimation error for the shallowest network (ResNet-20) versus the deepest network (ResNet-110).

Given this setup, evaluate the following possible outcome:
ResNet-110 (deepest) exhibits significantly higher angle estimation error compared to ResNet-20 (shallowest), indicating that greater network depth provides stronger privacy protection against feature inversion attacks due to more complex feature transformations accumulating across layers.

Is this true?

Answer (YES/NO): NO